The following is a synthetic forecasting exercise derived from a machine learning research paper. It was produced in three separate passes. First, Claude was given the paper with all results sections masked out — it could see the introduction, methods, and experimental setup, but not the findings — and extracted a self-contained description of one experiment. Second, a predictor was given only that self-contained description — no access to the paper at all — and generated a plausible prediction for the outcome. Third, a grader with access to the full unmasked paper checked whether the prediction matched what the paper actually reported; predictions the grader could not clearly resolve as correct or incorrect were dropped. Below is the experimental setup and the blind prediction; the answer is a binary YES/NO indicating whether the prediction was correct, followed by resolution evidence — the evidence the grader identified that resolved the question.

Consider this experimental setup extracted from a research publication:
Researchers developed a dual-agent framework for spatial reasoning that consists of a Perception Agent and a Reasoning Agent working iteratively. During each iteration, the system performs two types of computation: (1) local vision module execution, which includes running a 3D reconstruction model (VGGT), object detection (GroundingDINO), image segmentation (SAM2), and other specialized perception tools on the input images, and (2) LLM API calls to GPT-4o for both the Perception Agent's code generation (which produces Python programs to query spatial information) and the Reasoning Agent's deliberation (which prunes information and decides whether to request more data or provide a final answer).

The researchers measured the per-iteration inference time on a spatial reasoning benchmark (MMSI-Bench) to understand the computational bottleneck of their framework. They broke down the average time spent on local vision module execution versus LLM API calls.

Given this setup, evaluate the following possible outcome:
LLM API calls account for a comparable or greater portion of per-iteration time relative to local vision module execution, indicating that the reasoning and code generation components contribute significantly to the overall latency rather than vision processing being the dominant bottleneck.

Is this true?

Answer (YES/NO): YES